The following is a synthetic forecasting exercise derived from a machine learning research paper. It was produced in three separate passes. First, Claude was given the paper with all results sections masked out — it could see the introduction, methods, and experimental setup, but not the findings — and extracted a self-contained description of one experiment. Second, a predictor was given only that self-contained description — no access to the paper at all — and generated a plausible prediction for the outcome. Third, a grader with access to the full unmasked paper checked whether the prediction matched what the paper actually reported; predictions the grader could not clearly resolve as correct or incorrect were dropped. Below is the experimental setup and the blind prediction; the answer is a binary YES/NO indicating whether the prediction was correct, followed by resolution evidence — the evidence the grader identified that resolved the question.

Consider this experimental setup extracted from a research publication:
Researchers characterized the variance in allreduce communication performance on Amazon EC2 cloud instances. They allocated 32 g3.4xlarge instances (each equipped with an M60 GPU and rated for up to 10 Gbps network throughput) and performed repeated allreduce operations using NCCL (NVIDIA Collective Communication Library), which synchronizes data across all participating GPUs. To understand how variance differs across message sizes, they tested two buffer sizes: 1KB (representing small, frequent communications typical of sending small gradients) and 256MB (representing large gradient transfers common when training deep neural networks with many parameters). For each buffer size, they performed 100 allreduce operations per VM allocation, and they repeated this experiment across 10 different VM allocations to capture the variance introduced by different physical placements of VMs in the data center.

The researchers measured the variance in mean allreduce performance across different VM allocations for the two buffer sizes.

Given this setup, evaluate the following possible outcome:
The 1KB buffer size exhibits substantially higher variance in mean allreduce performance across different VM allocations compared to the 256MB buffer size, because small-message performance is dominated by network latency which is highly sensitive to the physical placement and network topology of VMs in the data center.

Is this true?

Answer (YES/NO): NO